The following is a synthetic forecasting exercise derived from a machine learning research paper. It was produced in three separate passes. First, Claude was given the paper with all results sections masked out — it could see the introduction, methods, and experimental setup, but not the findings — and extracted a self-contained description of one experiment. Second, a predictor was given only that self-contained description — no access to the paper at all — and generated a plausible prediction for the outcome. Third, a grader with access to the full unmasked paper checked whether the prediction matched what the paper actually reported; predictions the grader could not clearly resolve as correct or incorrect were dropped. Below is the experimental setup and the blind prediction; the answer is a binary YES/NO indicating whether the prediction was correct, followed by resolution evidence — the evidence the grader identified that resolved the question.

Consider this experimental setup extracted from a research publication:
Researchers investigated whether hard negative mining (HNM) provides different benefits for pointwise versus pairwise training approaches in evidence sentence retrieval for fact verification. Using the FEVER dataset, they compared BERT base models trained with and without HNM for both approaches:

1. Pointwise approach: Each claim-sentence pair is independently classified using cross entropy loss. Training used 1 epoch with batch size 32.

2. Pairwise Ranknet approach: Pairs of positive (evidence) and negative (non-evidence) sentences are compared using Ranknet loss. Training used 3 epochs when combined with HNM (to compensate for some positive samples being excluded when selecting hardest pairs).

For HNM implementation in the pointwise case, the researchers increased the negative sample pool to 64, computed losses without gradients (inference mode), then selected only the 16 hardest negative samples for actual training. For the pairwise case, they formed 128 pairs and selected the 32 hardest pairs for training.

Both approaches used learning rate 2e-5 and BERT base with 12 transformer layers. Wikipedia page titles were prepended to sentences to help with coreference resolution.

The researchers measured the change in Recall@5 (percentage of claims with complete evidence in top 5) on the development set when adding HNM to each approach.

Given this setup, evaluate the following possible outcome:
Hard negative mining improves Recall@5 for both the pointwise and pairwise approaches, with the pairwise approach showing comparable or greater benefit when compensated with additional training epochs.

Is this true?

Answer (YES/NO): YES